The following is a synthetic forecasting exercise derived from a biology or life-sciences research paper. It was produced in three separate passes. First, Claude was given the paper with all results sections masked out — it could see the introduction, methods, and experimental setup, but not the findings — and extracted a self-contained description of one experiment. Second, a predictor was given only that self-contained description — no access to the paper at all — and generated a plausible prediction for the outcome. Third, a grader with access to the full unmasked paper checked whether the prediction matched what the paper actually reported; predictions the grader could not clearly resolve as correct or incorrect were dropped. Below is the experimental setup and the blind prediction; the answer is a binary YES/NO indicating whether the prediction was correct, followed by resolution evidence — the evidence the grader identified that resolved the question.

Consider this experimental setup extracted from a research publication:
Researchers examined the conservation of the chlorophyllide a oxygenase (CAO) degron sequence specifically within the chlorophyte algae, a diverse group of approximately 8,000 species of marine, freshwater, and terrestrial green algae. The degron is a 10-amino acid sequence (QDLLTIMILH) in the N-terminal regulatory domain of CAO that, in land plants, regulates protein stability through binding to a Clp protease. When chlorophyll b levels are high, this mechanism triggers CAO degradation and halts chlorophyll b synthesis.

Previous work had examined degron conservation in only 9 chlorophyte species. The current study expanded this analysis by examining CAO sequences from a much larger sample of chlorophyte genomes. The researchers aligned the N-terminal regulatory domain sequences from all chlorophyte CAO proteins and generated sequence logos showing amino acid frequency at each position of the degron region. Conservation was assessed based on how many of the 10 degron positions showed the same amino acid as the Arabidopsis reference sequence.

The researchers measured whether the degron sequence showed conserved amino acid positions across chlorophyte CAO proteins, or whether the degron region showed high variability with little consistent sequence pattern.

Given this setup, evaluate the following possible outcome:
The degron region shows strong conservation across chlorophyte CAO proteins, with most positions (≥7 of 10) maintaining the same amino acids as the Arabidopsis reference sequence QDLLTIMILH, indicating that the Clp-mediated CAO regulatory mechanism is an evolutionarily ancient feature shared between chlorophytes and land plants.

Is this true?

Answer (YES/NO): NO